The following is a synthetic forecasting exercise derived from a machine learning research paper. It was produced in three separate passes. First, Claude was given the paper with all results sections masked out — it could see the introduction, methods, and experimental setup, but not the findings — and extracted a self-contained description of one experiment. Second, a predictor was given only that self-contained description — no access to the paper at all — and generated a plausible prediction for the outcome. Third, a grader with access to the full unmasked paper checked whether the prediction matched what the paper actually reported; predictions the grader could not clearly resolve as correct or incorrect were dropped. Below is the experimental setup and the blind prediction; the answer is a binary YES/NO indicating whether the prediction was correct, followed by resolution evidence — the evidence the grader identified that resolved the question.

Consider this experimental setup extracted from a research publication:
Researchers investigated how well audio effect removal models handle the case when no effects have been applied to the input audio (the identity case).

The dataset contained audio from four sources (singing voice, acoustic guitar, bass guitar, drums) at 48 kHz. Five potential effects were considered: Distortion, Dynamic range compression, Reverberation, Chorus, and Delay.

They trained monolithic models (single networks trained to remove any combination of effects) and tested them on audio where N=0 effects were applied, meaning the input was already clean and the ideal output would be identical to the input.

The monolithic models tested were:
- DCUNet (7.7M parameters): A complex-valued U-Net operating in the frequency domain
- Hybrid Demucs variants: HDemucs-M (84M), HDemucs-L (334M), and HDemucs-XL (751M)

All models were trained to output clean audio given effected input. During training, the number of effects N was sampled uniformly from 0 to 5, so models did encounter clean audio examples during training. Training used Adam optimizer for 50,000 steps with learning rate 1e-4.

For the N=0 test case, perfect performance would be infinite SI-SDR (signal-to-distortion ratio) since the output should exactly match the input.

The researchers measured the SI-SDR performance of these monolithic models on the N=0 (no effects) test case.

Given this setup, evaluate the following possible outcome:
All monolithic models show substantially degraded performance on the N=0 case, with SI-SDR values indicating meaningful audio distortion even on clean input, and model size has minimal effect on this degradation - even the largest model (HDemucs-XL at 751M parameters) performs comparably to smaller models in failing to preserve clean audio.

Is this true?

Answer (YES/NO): YES